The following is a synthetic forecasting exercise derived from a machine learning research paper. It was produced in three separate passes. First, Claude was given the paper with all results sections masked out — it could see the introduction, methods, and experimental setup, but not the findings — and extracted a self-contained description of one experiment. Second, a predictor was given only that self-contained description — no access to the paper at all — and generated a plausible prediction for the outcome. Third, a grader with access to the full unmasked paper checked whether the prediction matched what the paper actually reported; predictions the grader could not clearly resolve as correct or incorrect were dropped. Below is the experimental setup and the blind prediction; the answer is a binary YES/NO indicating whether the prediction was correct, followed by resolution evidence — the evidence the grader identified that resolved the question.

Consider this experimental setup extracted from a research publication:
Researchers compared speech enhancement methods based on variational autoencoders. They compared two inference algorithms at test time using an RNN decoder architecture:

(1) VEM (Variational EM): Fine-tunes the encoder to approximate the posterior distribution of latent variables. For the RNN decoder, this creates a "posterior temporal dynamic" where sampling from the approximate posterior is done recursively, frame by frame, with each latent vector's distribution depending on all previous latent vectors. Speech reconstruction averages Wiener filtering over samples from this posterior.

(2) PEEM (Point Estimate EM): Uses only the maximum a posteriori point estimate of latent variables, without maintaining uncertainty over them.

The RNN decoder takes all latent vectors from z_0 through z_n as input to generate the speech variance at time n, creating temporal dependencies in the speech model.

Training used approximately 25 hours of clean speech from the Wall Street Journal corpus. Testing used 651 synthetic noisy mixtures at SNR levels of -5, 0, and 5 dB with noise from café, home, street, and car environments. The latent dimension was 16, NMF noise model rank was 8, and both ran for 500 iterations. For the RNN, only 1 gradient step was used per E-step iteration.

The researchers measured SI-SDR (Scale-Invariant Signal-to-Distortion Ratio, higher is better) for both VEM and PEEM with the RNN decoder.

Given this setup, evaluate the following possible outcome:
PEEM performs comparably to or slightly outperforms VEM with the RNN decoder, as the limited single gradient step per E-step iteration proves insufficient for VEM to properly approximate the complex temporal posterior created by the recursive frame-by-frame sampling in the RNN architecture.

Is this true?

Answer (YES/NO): NO